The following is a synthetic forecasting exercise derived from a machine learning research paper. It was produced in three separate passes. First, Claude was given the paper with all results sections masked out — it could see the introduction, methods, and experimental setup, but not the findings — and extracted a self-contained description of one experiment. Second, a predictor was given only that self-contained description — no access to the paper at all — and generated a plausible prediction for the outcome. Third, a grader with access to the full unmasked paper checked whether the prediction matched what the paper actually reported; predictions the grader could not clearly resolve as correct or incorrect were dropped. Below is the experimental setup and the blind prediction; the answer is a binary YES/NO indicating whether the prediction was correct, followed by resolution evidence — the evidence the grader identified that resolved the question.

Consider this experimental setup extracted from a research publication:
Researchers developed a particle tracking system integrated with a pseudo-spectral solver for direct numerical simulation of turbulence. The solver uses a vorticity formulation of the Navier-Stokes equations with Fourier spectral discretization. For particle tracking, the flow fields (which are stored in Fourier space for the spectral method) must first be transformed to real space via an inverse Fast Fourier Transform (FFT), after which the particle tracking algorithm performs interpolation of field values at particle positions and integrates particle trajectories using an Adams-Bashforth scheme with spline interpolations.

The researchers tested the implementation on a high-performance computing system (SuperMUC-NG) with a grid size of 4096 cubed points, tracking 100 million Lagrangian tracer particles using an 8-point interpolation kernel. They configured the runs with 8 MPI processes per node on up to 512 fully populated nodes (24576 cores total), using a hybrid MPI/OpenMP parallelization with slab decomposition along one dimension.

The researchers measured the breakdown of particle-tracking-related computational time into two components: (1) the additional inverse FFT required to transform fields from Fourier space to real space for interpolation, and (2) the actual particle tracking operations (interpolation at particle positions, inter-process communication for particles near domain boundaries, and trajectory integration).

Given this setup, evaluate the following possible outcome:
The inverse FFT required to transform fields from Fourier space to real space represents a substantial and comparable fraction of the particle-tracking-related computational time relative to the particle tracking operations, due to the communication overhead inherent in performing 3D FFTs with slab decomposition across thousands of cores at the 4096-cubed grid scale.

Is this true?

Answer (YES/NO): NO